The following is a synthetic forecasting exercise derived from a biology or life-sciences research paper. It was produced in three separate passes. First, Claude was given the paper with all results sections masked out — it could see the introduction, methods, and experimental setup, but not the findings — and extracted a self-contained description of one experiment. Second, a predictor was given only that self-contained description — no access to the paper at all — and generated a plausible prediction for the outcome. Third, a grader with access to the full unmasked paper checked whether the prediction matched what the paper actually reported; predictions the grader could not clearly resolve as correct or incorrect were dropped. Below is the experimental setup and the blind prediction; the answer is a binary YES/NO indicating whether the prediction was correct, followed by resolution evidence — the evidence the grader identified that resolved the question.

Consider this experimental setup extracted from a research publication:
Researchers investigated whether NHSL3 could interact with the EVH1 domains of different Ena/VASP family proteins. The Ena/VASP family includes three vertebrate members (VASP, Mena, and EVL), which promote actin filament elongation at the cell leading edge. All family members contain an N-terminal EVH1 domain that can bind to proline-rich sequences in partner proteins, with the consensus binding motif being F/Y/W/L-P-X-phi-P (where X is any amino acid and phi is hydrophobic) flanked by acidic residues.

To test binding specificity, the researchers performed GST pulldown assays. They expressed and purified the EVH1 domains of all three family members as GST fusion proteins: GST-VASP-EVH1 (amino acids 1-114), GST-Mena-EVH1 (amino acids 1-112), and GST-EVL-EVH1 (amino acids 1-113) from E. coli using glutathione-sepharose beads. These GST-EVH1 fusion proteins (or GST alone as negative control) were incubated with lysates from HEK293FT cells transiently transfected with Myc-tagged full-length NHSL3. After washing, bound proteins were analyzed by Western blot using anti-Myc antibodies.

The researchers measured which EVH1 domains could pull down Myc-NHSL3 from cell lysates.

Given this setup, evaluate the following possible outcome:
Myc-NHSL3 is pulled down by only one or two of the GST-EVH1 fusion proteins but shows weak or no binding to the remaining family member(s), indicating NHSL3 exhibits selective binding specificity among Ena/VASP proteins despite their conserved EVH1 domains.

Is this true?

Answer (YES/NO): YES